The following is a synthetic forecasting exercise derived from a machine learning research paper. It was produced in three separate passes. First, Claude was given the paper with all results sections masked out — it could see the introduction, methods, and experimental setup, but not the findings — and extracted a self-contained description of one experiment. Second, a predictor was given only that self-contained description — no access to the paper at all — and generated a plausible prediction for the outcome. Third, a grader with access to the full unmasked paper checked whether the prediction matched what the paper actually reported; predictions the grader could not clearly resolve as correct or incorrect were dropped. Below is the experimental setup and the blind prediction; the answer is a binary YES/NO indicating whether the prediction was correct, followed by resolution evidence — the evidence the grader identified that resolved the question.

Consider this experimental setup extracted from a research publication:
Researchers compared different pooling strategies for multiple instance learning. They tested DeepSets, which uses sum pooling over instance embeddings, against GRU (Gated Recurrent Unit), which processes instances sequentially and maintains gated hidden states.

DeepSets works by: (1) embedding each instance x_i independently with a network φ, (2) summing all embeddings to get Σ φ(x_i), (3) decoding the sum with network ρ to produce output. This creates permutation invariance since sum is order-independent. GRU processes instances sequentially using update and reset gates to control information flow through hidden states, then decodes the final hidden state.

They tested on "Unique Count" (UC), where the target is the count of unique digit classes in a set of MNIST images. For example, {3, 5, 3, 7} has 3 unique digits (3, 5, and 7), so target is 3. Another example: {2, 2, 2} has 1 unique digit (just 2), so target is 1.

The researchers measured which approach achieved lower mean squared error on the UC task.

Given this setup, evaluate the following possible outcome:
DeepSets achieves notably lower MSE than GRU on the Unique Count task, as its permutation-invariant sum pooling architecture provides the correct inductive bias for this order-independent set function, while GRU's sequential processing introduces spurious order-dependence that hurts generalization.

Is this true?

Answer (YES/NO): NO